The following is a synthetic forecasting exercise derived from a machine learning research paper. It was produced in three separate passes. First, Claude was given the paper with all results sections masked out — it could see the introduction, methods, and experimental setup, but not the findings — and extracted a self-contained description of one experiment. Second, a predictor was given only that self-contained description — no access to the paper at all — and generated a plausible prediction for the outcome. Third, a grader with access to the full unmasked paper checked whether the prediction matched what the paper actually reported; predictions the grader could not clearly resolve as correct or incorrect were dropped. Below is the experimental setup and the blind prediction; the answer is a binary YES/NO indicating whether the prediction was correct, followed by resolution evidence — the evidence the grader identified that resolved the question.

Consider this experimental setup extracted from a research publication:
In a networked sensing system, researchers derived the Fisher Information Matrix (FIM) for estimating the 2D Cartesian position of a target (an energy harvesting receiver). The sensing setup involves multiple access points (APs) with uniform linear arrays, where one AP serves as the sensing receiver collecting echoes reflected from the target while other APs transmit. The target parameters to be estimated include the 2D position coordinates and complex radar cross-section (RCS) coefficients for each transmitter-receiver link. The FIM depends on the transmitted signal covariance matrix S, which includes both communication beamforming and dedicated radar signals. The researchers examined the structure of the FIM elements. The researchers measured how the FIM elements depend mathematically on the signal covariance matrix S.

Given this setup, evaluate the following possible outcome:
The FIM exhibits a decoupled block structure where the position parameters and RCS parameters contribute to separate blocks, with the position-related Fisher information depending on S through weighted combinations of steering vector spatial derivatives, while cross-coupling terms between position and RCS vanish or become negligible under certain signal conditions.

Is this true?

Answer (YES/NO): NO